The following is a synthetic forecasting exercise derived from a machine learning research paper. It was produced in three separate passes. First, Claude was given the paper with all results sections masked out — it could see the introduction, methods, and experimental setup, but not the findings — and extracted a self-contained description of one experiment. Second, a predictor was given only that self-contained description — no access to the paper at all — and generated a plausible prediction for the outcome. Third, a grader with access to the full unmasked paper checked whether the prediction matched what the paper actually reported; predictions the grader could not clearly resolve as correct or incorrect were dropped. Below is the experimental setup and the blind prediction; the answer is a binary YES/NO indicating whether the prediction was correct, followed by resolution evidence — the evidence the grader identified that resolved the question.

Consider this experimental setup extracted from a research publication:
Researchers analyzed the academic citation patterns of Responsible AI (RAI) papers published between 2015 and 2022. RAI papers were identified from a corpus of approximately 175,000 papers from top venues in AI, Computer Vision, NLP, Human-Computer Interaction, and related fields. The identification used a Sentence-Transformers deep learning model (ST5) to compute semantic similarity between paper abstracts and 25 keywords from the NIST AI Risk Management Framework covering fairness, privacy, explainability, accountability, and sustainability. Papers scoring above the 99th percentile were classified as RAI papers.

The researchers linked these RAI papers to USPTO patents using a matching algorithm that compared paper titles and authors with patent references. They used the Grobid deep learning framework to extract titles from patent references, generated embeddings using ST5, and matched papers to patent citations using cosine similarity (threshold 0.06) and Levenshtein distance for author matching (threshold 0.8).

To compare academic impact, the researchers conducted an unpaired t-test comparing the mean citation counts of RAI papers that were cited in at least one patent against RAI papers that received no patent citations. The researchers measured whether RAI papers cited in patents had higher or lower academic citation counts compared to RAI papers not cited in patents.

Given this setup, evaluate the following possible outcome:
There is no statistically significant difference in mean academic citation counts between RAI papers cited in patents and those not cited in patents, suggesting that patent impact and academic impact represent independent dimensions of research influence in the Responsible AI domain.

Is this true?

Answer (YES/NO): NO